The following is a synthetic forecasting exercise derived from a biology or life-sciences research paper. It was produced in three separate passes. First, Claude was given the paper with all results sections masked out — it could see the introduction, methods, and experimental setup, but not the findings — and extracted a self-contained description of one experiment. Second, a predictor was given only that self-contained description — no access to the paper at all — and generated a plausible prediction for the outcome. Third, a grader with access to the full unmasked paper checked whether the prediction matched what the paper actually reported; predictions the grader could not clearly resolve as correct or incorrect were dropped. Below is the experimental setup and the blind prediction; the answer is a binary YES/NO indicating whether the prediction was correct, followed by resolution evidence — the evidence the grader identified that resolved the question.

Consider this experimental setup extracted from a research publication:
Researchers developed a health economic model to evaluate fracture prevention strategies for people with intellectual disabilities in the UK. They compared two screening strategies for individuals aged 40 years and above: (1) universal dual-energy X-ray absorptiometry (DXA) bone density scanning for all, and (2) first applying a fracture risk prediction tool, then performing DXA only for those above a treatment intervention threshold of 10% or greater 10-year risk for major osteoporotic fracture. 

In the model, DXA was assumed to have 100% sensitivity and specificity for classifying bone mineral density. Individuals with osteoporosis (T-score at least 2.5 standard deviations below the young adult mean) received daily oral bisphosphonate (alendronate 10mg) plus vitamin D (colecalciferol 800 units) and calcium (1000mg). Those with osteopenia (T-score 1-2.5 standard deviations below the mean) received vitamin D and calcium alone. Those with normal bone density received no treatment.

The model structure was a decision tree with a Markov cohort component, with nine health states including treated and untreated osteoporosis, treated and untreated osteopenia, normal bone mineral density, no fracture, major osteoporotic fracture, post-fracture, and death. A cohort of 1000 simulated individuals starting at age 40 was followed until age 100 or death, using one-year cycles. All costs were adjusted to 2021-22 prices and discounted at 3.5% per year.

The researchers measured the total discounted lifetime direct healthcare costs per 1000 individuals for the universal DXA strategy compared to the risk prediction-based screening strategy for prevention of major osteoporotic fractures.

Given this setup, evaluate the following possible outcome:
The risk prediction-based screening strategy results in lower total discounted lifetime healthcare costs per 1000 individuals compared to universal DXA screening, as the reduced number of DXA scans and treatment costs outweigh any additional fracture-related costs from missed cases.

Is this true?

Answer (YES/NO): YES